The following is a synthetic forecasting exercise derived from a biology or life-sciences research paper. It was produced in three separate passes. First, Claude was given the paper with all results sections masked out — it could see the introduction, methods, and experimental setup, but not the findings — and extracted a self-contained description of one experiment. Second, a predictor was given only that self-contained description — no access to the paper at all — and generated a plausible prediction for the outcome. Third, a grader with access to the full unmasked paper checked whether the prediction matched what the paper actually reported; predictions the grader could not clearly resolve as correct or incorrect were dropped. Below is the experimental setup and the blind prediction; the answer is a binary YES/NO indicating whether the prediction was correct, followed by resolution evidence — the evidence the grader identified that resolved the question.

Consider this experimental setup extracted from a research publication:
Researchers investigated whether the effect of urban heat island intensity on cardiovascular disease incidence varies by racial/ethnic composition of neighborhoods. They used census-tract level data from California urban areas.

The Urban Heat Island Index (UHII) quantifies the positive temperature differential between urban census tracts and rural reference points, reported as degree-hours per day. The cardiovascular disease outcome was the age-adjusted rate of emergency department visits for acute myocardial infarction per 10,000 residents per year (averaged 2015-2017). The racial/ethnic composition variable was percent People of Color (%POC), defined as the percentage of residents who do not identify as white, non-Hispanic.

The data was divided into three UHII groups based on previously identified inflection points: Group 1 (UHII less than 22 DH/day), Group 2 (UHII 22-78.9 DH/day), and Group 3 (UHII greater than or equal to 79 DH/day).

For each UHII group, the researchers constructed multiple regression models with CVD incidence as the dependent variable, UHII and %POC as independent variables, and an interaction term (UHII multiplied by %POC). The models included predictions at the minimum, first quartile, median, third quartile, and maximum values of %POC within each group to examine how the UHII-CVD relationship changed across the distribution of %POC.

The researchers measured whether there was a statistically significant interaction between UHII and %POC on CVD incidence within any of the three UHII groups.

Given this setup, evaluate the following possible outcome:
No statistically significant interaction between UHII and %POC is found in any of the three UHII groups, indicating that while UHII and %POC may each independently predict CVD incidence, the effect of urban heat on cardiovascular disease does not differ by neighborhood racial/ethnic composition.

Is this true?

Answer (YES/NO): NO